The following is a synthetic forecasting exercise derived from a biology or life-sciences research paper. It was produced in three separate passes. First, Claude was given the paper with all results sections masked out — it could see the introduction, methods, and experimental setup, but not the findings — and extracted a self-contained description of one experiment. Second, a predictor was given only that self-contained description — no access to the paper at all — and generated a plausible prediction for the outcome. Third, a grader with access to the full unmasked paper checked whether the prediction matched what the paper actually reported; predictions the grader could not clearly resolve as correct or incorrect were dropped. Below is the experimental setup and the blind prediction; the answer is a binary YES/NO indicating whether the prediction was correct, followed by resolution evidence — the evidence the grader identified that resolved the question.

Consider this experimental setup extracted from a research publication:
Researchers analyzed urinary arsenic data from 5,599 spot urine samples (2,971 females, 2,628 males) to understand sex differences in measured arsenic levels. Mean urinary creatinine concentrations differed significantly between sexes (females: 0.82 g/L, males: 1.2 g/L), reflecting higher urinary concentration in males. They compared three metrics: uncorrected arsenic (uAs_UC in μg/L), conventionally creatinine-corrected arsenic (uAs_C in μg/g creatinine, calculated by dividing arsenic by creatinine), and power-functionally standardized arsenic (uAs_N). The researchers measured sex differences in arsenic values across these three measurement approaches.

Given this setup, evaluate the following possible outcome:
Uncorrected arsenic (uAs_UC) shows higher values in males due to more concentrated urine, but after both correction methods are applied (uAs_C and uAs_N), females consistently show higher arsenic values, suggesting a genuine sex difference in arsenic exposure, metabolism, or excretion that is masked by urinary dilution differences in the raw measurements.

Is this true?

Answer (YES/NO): NO